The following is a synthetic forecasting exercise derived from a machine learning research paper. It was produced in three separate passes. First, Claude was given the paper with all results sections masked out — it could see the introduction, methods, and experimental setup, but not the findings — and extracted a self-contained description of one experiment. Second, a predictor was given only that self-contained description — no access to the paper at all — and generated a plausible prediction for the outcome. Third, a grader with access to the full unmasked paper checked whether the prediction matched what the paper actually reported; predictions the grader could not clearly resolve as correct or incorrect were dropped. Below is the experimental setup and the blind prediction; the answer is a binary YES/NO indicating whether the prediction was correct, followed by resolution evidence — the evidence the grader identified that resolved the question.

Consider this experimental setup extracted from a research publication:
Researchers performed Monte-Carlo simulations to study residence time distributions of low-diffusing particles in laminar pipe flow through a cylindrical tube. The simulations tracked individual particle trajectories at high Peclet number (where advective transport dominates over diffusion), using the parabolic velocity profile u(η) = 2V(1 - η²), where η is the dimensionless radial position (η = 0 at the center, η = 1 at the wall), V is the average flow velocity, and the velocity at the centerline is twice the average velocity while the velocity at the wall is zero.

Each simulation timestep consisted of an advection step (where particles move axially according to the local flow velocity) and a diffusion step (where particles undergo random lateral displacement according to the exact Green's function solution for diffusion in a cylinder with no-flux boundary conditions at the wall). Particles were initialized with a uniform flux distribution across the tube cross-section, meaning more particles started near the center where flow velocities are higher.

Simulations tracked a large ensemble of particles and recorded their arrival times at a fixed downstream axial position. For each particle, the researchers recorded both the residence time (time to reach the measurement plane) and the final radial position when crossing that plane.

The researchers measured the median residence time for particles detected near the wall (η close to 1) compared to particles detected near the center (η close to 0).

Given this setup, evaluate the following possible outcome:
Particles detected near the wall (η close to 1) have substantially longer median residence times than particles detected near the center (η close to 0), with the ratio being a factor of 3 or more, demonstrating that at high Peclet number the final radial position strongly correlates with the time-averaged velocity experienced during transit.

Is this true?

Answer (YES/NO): NO